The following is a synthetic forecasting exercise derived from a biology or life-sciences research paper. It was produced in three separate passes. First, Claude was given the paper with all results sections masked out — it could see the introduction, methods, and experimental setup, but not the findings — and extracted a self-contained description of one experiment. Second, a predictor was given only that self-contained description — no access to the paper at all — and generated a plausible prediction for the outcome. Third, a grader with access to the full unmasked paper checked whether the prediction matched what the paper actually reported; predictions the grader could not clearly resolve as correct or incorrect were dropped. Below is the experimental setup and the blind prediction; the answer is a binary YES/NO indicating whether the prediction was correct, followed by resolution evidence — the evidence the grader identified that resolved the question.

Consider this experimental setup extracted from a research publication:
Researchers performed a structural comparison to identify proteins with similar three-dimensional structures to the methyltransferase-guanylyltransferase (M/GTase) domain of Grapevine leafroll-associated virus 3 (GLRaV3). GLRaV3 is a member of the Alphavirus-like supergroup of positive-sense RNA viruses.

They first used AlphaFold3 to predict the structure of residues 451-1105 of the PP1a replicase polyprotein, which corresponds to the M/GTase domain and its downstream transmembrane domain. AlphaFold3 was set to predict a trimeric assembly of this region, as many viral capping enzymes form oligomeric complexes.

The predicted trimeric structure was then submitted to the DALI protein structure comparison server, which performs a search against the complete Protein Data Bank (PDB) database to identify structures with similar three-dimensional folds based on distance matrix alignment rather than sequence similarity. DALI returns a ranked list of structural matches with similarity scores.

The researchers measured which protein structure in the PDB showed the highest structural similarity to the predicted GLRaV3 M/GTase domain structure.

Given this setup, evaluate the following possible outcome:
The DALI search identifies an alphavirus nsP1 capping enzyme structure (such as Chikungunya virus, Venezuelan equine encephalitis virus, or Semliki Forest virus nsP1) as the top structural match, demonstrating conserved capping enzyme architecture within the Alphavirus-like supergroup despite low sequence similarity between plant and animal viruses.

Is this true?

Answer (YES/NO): YES